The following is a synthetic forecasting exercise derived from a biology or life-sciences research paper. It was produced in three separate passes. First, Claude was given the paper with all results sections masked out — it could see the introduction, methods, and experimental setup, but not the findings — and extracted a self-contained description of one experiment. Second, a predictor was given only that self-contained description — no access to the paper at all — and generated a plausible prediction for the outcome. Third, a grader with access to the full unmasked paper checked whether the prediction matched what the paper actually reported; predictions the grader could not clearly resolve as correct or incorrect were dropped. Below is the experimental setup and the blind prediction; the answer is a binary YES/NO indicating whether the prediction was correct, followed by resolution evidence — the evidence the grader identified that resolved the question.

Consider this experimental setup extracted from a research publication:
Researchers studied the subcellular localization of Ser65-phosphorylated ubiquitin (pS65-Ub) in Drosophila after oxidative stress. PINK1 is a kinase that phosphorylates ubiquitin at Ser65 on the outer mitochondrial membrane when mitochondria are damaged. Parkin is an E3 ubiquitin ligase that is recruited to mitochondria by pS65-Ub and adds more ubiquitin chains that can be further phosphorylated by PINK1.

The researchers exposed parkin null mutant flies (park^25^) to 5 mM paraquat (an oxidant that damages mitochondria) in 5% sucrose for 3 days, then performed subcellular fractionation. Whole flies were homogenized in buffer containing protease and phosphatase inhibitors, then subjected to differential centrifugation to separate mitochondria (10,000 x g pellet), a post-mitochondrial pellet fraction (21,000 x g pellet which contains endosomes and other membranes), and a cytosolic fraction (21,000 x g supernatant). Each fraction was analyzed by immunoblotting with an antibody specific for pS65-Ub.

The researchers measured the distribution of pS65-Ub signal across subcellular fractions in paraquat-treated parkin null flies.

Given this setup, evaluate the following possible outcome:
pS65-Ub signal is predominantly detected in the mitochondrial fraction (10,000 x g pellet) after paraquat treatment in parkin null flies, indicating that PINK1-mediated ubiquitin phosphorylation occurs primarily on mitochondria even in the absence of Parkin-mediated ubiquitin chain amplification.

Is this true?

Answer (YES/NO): NO